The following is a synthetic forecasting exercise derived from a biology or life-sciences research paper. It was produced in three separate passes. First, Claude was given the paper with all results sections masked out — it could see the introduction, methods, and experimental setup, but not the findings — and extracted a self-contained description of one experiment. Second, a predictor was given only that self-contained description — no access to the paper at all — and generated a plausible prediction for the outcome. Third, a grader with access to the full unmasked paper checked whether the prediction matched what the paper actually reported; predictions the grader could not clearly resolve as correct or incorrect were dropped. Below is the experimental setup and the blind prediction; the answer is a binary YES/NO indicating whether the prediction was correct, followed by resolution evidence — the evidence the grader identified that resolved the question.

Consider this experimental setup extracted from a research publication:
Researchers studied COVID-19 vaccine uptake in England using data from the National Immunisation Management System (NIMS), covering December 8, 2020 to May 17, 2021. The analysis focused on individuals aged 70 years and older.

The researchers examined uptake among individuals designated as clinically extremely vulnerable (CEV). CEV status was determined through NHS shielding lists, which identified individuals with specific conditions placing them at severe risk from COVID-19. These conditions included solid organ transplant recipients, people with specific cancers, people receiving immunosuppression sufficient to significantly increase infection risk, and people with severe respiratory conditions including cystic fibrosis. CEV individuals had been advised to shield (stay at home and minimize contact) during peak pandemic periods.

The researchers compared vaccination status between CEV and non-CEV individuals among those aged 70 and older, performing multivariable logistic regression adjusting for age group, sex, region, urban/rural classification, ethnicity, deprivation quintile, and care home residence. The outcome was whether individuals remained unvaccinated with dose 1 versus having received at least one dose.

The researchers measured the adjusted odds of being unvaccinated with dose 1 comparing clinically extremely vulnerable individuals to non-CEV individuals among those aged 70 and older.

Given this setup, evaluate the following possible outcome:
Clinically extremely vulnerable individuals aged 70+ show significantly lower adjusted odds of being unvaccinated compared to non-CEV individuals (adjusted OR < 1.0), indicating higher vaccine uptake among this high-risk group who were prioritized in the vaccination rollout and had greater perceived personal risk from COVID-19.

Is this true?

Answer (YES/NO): YES